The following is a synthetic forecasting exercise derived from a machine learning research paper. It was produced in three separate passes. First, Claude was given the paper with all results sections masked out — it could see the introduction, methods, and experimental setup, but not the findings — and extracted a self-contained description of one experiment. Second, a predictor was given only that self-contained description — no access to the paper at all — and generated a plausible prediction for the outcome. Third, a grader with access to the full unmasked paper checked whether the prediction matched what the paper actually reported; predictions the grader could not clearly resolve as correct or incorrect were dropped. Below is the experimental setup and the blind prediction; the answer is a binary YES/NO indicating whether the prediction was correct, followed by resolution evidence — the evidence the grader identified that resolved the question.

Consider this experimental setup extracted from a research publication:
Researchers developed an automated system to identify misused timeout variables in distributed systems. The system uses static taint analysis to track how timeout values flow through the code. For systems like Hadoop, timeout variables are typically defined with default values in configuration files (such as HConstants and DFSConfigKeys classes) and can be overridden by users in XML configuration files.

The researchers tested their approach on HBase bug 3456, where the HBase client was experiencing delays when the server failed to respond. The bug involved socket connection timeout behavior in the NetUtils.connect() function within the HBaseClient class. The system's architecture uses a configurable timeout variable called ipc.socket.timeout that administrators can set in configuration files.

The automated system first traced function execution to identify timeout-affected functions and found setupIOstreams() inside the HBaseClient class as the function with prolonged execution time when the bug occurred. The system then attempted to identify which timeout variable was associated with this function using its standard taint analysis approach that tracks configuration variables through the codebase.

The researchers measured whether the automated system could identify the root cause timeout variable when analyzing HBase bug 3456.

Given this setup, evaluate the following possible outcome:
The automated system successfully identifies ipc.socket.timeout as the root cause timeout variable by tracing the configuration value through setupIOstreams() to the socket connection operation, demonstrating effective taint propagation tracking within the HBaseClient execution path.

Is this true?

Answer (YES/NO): NO